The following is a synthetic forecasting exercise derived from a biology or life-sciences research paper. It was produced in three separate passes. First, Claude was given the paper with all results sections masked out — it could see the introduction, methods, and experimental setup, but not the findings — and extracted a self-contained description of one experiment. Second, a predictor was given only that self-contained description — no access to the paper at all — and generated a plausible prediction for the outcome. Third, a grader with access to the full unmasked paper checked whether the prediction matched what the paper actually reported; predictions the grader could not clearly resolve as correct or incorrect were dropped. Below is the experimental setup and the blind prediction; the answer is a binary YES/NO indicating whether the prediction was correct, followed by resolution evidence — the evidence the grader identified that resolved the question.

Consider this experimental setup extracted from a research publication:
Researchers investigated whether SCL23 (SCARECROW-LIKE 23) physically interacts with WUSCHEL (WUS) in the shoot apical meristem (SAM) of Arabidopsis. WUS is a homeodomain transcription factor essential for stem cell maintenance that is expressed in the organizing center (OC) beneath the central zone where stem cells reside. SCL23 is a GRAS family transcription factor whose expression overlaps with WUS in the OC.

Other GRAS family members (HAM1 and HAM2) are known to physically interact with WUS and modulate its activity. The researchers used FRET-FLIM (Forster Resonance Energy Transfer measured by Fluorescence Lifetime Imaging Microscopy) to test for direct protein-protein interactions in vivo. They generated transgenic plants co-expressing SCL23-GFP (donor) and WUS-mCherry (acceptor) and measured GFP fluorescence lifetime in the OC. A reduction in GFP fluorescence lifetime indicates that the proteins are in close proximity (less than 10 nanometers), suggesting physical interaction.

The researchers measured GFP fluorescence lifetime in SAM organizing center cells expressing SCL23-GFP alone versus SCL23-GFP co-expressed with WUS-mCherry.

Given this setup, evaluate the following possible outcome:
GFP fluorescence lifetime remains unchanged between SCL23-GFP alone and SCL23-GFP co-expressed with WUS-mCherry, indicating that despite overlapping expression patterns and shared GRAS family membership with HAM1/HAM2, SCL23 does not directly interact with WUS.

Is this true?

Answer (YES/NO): NO